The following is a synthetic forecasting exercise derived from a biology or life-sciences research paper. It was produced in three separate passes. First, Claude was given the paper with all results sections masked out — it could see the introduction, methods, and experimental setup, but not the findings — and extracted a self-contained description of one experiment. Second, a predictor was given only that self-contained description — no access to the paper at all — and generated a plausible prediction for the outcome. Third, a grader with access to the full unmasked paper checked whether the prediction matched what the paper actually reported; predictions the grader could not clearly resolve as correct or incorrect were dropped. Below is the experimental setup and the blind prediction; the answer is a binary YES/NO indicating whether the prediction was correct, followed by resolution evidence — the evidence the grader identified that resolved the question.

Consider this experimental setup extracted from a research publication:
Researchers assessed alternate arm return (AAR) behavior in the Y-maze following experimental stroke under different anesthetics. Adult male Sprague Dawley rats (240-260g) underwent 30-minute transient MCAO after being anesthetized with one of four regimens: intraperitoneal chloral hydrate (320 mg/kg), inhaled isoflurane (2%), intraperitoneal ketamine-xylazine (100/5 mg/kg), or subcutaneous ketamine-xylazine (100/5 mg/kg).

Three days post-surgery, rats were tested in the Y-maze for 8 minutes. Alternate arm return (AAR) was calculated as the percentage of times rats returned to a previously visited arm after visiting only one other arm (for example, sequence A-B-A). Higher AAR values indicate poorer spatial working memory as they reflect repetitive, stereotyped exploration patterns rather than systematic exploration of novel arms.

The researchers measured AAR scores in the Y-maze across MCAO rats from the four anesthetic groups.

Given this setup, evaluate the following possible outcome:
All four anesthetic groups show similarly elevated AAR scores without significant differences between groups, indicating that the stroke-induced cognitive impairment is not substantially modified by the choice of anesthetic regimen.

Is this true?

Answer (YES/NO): NO